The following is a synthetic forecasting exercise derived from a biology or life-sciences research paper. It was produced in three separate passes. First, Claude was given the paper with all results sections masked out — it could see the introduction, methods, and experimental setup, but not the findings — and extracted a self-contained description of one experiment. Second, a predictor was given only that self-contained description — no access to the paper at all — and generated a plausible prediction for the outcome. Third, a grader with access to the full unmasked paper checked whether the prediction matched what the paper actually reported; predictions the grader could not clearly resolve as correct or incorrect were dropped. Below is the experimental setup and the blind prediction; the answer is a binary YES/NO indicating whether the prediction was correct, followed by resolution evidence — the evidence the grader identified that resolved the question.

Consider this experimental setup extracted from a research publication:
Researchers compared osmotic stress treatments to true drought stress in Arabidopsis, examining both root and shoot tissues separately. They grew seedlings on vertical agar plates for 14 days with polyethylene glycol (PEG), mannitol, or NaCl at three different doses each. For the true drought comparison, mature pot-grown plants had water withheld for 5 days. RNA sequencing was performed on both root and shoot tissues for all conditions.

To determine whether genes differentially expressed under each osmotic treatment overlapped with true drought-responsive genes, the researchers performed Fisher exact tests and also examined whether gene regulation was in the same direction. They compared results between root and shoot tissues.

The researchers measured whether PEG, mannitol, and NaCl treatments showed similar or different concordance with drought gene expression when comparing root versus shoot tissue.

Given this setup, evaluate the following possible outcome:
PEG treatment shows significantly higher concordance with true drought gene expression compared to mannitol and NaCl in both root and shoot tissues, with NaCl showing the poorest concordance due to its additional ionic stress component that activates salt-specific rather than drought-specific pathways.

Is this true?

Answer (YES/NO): NO